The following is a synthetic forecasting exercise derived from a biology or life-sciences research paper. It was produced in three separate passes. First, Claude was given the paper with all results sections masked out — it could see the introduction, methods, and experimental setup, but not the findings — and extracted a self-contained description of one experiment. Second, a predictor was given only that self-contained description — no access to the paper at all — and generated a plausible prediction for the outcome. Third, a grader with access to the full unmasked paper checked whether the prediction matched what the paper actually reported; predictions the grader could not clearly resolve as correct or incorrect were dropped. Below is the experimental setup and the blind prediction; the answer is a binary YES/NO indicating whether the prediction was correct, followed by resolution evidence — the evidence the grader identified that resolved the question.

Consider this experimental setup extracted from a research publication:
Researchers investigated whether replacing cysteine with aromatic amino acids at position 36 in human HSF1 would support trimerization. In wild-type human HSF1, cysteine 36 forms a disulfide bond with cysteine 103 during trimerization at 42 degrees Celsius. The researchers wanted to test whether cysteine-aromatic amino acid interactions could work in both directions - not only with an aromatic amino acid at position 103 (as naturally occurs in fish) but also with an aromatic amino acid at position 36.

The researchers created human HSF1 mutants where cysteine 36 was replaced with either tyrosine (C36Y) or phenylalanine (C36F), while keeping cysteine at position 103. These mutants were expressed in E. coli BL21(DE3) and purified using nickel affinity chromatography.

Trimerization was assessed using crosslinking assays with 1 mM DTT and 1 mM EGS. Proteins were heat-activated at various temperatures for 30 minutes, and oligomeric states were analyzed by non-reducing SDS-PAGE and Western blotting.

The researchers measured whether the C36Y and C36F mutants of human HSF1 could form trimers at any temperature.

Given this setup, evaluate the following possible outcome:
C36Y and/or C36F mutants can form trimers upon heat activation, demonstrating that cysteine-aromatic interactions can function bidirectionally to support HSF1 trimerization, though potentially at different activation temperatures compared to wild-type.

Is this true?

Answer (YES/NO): YES